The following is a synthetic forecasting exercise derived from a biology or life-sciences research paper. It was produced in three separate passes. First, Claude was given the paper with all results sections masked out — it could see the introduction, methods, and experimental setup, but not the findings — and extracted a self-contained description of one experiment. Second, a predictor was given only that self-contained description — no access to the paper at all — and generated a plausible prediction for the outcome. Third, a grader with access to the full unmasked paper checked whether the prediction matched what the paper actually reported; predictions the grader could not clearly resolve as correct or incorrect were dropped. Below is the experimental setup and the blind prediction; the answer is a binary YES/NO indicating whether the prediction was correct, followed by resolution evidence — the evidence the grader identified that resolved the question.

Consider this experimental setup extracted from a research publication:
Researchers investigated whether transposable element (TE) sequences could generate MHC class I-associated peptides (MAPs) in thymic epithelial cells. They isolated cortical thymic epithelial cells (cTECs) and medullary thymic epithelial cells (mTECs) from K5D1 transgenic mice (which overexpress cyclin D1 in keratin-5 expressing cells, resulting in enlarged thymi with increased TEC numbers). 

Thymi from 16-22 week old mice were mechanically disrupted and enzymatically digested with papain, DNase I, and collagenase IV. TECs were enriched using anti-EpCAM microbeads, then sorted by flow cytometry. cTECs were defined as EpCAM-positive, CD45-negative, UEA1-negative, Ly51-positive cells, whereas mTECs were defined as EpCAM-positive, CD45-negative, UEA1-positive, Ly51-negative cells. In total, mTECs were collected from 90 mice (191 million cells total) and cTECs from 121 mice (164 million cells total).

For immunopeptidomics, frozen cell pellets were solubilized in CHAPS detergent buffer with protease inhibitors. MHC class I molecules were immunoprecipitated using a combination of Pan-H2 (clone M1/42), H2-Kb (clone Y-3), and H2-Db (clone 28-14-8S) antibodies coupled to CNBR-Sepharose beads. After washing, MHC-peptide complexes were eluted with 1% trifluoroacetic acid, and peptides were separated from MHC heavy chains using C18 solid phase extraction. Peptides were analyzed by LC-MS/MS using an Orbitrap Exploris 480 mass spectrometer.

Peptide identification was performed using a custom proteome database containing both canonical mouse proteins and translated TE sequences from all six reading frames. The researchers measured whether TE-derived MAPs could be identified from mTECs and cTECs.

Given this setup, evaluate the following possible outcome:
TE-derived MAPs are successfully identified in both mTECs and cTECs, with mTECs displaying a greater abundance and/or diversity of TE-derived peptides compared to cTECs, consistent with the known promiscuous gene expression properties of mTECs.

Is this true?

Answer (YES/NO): YES